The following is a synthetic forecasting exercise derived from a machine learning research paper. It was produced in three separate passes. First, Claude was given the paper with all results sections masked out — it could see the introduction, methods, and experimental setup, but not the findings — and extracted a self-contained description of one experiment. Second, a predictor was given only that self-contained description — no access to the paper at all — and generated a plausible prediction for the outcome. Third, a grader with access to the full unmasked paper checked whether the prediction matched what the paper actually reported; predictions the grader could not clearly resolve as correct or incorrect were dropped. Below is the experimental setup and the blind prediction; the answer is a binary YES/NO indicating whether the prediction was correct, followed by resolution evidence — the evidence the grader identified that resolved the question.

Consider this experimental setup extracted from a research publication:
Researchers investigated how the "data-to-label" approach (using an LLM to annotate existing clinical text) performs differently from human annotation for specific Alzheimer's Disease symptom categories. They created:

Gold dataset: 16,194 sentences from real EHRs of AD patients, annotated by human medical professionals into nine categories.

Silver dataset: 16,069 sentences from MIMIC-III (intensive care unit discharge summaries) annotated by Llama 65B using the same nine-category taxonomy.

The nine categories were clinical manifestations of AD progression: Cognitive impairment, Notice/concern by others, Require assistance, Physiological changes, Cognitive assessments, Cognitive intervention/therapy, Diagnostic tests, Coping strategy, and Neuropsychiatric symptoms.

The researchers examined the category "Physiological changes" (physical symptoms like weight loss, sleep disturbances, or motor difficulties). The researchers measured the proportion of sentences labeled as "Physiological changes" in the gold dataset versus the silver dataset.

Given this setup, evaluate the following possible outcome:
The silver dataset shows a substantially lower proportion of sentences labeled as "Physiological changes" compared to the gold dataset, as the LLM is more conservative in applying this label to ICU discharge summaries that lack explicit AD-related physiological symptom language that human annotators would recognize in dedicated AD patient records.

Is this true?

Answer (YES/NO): NO